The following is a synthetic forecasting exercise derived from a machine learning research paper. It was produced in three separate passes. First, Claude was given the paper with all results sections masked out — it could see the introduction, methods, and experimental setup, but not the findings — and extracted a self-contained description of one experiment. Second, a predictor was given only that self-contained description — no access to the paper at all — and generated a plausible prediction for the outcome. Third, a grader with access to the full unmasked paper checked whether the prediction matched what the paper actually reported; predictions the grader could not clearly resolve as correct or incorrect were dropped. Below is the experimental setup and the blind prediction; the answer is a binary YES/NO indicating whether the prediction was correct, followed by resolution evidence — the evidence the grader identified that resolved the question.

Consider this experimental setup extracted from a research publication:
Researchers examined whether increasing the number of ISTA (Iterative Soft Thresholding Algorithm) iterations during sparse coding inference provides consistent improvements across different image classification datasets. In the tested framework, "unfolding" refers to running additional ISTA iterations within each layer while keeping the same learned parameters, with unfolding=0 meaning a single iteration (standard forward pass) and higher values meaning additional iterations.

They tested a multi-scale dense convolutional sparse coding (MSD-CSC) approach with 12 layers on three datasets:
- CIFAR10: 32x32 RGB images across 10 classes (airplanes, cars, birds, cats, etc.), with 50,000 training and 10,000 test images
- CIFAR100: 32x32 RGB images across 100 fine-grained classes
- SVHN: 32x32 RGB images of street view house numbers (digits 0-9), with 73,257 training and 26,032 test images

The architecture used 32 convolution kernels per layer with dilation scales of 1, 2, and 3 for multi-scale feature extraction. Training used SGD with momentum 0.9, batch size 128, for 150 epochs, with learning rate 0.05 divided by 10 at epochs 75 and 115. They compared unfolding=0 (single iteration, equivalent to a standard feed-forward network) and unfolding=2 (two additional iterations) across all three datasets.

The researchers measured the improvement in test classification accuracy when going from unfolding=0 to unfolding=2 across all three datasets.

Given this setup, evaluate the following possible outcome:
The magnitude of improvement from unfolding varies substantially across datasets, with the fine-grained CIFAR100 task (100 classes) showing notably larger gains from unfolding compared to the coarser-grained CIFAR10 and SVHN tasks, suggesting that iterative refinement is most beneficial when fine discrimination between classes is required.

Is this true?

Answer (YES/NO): NO